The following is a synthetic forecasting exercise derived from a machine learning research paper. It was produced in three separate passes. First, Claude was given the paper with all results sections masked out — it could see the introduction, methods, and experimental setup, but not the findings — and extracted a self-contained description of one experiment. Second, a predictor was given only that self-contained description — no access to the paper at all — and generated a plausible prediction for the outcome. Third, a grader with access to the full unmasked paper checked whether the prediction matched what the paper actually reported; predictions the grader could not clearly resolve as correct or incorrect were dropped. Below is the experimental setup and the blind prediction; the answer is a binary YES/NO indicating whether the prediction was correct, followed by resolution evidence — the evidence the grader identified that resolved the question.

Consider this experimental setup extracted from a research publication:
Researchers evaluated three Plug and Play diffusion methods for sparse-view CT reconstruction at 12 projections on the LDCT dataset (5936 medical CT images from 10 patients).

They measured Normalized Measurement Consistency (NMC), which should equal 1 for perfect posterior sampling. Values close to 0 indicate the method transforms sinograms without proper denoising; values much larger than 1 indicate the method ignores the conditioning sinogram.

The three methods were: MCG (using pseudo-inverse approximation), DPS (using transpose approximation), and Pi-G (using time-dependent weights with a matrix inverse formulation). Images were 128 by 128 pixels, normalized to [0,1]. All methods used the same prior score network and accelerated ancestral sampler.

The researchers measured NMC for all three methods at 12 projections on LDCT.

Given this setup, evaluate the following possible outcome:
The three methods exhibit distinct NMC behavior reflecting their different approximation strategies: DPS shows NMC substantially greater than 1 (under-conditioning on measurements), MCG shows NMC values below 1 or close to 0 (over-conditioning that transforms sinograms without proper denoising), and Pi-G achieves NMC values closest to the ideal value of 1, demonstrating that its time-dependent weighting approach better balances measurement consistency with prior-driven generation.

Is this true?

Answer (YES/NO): NO